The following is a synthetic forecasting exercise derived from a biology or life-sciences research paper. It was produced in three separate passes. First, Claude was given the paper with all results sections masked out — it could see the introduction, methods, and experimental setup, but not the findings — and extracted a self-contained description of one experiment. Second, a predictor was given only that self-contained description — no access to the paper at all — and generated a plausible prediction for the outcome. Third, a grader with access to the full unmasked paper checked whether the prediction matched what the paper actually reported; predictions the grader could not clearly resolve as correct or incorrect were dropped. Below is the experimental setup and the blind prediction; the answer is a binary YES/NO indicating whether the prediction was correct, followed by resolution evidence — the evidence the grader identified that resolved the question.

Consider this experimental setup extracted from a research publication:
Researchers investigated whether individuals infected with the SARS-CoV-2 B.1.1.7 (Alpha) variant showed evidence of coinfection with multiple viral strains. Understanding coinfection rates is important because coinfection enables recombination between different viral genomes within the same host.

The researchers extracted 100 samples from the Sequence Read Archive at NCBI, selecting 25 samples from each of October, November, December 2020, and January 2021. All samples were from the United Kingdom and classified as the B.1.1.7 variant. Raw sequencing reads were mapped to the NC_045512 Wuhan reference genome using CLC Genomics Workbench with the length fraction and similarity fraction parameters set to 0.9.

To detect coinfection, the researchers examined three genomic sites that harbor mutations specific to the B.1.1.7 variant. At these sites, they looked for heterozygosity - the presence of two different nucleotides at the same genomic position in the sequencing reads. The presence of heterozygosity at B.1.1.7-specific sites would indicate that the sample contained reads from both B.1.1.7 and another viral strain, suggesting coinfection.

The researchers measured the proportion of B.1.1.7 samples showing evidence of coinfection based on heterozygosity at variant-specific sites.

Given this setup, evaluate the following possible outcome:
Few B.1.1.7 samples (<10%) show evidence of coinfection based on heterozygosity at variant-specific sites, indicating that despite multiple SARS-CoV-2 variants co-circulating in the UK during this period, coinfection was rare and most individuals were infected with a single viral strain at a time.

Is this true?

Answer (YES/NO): YES